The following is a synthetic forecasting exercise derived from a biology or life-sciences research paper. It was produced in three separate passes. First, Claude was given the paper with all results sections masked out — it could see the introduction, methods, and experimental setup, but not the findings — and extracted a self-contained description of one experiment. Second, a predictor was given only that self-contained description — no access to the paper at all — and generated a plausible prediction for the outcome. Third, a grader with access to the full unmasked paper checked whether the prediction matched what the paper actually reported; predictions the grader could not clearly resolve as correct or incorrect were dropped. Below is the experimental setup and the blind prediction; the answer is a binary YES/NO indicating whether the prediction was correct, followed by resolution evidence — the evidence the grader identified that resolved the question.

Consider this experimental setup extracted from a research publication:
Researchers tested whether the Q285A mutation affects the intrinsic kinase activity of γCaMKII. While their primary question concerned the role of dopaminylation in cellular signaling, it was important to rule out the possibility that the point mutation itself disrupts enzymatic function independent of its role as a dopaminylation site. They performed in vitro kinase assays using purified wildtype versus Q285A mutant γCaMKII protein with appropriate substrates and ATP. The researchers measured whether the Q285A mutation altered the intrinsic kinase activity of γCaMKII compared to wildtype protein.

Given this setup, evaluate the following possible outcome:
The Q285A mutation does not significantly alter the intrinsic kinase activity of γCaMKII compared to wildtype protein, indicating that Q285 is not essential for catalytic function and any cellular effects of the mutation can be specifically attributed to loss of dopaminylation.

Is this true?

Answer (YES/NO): YES